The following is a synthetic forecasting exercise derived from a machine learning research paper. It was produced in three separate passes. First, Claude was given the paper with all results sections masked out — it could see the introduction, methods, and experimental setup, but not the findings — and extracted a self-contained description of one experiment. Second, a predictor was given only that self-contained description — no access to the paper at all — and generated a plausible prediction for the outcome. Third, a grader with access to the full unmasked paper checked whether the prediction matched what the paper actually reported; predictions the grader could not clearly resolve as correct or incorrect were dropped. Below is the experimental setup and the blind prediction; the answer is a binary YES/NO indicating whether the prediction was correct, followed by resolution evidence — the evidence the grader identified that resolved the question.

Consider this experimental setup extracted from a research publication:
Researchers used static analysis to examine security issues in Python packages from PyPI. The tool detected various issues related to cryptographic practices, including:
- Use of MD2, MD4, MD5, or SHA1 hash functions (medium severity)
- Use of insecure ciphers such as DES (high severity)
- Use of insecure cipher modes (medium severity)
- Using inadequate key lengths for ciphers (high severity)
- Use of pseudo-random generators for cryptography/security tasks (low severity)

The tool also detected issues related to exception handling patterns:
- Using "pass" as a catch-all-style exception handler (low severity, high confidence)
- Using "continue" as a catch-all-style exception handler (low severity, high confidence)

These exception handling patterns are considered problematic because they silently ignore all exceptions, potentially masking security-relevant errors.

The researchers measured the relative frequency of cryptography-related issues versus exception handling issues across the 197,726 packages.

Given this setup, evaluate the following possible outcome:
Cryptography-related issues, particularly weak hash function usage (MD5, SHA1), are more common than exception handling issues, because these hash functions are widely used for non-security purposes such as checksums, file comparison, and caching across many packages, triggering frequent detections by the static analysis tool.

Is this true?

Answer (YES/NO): NO